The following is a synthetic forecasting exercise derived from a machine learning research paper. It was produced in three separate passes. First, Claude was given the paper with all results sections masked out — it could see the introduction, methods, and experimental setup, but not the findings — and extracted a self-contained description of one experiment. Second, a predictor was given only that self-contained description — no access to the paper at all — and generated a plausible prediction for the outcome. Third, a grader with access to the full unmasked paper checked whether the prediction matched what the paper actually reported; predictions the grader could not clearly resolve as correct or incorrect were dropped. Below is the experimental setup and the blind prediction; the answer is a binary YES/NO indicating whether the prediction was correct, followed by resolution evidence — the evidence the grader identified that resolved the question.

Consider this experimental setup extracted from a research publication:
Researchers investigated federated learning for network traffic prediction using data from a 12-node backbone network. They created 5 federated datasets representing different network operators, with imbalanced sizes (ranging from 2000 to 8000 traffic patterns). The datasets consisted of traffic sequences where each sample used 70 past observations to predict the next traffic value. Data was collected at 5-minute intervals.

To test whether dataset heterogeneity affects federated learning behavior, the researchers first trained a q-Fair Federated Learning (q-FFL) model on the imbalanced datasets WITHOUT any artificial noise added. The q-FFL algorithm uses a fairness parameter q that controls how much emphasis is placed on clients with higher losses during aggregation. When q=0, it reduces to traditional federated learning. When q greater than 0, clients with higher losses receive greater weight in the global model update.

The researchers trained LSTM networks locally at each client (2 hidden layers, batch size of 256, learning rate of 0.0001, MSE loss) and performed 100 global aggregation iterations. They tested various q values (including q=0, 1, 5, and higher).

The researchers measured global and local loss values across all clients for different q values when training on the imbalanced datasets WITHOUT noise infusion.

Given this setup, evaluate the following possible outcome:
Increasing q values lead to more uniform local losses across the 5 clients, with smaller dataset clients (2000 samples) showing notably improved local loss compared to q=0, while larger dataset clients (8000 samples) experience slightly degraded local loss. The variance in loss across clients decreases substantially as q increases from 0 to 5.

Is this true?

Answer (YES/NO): NO